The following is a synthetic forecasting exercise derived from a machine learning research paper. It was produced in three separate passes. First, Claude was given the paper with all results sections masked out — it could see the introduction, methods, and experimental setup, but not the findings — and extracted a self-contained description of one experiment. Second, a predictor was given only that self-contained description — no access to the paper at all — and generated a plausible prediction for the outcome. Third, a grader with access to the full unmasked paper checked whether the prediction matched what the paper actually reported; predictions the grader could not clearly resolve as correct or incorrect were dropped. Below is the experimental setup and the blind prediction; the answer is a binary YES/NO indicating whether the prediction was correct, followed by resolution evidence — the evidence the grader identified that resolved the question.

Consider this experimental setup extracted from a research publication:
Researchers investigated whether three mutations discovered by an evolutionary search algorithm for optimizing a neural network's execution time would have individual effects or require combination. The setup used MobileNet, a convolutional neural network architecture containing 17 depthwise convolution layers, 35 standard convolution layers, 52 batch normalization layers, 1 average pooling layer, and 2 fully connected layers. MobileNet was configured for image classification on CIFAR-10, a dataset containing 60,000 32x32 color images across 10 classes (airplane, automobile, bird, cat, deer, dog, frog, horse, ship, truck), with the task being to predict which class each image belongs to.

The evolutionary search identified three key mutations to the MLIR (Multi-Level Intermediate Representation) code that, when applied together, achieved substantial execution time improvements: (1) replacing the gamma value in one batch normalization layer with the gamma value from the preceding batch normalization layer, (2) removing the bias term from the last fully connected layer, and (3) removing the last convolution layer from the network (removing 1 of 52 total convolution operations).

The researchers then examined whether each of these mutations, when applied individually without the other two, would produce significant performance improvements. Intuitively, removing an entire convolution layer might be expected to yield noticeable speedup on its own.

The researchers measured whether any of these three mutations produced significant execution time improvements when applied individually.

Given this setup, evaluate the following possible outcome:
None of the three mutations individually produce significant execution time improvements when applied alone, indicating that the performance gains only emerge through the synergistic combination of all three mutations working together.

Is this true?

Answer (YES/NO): YES